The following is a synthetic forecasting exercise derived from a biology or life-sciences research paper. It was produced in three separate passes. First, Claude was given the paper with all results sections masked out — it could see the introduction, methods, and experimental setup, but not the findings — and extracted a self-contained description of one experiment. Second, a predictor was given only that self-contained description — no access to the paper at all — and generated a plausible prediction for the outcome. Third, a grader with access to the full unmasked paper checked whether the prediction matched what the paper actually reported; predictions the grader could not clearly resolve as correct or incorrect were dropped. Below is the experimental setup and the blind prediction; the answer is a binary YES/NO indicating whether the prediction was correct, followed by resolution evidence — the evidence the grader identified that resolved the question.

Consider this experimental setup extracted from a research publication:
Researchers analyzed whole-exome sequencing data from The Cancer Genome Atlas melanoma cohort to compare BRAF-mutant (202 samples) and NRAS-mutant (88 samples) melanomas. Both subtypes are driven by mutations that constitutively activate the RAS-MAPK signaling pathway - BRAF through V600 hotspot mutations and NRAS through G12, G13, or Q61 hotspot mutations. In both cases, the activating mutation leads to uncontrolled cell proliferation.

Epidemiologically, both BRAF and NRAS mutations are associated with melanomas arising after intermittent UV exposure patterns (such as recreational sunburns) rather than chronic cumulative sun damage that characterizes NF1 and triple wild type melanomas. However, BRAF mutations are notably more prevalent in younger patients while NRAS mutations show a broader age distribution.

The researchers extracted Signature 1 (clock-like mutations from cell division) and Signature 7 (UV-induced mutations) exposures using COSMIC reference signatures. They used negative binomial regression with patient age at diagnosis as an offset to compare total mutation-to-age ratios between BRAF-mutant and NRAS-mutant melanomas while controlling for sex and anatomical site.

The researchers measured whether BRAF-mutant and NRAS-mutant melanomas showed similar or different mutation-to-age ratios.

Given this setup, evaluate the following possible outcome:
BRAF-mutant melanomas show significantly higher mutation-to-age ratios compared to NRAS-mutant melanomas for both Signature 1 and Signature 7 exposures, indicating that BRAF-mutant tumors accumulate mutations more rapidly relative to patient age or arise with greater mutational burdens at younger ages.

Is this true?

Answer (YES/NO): NO